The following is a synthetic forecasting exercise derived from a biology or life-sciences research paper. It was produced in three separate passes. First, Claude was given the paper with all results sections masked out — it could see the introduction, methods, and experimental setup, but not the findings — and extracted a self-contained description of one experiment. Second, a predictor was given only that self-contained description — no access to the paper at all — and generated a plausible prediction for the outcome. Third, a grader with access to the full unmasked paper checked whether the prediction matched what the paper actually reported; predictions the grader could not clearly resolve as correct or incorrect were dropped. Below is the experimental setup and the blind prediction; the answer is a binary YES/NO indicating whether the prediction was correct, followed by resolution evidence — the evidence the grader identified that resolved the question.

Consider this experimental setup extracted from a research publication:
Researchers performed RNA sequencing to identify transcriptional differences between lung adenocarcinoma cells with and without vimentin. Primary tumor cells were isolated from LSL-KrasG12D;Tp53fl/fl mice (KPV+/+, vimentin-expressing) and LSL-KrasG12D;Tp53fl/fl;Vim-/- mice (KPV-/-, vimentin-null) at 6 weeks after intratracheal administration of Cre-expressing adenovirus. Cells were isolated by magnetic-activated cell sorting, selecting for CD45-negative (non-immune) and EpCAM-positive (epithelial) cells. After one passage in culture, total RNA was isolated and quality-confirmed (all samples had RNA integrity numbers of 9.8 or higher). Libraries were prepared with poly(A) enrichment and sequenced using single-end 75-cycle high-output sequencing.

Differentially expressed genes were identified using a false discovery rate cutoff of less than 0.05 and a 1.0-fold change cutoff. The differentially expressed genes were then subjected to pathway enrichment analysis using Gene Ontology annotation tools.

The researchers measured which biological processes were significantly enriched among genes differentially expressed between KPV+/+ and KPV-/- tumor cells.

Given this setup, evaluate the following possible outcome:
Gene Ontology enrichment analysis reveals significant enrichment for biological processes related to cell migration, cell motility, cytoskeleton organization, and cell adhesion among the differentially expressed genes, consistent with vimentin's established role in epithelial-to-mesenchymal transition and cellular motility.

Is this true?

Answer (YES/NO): YES